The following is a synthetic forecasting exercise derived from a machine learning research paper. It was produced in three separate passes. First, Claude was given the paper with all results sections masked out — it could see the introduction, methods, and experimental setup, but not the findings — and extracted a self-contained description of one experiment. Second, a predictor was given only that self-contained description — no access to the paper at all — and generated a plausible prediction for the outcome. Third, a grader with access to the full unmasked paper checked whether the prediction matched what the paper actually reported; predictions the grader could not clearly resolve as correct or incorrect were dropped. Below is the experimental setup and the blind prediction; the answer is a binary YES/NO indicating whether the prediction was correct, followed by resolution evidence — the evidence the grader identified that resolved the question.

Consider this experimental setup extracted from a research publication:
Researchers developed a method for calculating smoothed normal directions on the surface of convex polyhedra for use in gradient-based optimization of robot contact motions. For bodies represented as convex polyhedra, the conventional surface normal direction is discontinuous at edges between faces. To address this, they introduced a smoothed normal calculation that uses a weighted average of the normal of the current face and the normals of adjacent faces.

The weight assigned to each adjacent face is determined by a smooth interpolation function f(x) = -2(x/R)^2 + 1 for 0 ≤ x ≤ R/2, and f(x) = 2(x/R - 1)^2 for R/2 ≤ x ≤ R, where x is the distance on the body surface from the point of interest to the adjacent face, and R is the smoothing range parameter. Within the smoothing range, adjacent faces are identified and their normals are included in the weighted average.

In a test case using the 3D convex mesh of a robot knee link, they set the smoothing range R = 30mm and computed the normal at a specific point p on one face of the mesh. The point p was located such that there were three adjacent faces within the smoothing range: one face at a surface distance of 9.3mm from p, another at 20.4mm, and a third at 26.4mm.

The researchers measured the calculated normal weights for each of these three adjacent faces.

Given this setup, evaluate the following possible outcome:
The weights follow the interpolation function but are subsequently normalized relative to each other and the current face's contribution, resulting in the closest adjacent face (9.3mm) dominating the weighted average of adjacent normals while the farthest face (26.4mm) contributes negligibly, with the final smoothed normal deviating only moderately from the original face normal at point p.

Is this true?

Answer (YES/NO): NO